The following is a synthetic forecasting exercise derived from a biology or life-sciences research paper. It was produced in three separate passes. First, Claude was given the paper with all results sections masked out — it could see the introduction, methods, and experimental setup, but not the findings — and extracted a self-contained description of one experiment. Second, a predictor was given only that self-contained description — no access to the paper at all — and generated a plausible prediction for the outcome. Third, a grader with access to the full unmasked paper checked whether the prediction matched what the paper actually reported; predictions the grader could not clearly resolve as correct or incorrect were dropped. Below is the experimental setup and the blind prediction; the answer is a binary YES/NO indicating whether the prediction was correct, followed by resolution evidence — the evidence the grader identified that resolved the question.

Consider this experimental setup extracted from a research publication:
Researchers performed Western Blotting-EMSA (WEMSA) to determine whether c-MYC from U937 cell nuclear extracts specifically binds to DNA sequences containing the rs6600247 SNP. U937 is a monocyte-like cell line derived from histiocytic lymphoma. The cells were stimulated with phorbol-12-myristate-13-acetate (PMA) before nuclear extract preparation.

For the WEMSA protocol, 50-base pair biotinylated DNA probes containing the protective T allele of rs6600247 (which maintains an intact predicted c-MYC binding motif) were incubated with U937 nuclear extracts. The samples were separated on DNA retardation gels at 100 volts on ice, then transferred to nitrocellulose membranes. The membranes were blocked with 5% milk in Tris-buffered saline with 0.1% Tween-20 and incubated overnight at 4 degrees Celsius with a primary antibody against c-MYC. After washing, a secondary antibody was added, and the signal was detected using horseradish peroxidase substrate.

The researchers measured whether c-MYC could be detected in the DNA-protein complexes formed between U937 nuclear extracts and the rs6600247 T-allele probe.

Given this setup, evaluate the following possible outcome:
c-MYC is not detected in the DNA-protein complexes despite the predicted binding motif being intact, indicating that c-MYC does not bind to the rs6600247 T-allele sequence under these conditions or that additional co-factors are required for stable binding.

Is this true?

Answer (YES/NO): NO